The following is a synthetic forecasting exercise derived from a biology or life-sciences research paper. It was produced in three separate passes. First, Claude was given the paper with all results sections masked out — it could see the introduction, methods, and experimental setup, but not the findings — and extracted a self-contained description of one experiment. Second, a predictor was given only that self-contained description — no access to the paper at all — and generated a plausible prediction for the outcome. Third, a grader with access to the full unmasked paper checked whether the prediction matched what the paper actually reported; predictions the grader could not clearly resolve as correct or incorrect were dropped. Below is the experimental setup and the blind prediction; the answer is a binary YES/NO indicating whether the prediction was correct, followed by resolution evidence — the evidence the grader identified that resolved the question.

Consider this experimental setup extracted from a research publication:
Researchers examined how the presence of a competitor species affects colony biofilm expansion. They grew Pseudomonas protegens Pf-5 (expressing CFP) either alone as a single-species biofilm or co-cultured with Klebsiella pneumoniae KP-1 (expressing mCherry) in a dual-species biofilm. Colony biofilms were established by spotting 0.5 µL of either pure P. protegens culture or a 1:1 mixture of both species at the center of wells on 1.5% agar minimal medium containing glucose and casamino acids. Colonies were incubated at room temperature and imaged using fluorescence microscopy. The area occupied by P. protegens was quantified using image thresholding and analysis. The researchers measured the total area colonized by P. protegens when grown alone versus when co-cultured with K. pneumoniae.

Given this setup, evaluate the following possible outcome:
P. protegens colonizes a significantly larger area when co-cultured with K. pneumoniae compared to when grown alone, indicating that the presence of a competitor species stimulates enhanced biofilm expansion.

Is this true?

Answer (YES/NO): NO